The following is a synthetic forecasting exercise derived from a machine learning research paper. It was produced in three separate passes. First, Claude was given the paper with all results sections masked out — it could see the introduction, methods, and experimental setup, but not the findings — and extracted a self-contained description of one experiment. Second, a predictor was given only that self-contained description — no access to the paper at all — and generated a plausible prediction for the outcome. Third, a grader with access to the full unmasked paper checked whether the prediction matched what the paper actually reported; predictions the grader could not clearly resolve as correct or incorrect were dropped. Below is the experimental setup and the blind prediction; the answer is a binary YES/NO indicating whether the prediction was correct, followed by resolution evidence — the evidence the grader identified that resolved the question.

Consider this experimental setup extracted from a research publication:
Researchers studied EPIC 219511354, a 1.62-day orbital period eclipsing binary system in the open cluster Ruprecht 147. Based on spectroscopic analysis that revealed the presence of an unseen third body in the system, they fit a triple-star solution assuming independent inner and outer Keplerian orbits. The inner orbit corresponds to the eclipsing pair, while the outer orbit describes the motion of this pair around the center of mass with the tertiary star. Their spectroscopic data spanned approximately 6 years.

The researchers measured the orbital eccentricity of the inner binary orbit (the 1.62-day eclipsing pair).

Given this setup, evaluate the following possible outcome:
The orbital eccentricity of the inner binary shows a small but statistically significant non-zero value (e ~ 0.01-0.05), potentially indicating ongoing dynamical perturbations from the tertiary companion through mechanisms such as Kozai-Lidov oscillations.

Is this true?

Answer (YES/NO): NO